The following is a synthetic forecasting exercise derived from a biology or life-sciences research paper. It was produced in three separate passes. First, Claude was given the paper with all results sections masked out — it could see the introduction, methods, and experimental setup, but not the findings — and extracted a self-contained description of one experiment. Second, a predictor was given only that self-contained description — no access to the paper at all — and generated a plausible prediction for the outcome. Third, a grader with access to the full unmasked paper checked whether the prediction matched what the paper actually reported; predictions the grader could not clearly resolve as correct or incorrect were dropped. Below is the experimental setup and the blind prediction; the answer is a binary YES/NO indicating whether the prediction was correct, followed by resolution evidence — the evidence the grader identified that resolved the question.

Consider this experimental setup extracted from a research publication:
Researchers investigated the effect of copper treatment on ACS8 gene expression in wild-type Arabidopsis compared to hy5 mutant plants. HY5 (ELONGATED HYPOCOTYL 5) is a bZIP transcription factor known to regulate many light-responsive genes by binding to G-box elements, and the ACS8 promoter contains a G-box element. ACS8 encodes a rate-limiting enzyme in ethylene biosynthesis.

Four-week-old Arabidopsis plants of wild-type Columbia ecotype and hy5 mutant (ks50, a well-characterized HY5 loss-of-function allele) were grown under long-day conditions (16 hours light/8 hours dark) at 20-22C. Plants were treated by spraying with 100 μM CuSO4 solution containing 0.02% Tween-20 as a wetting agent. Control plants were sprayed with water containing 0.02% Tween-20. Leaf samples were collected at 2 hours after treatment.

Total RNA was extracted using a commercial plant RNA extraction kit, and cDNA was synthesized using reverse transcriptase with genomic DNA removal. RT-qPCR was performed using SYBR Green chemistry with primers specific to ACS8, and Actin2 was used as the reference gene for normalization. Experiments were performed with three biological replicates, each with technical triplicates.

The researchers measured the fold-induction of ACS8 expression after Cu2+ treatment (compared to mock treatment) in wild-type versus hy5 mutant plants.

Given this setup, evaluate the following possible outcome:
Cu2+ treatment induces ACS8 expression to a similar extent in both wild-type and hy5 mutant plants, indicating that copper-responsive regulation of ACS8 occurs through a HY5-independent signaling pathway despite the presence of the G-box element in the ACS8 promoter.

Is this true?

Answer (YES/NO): NO